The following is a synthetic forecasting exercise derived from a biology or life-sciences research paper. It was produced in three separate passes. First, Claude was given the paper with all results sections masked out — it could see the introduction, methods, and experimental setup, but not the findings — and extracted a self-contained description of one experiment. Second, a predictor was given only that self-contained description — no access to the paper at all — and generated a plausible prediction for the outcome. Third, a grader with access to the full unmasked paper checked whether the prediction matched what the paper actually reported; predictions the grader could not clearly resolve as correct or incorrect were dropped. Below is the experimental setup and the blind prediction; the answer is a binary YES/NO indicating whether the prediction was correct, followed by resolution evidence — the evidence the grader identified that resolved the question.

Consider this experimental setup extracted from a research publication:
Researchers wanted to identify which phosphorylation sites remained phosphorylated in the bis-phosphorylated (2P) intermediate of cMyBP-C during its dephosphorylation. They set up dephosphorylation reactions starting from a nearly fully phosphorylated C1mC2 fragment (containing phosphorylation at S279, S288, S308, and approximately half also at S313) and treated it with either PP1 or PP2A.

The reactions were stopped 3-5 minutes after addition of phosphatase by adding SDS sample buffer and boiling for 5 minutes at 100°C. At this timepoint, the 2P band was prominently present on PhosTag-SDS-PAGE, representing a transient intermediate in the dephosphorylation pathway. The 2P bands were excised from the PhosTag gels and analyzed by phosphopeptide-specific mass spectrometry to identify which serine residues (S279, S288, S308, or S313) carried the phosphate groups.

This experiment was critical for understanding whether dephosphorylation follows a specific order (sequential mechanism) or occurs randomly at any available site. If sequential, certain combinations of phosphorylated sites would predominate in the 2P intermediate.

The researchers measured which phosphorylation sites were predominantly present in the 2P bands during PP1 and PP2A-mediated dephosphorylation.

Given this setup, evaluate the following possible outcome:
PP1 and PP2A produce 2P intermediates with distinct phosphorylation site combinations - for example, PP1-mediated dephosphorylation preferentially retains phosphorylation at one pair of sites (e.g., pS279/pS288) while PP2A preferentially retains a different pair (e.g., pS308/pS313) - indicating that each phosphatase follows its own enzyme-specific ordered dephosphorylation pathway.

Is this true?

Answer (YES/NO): NO